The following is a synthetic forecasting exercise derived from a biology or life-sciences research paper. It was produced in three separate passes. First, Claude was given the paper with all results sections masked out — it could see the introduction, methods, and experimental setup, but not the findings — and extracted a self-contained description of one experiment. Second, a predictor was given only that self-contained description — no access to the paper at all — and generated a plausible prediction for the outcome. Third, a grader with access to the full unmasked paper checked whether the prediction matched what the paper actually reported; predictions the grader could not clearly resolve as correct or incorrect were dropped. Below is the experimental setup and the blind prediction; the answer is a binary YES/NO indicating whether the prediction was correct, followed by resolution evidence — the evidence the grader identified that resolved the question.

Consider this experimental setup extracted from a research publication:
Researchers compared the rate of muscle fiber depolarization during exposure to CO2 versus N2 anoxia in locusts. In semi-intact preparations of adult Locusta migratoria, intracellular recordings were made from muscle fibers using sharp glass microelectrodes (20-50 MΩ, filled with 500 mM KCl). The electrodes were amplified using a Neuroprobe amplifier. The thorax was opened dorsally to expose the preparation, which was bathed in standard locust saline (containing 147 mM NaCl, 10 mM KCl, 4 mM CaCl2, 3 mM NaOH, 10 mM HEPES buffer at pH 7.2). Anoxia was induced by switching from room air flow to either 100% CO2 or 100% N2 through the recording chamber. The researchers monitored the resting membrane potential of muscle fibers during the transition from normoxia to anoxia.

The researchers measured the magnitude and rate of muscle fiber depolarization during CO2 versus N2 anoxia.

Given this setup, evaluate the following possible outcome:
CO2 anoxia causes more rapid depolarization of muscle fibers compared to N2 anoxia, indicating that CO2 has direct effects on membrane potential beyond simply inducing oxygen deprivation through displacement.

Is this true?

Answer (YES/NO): YES